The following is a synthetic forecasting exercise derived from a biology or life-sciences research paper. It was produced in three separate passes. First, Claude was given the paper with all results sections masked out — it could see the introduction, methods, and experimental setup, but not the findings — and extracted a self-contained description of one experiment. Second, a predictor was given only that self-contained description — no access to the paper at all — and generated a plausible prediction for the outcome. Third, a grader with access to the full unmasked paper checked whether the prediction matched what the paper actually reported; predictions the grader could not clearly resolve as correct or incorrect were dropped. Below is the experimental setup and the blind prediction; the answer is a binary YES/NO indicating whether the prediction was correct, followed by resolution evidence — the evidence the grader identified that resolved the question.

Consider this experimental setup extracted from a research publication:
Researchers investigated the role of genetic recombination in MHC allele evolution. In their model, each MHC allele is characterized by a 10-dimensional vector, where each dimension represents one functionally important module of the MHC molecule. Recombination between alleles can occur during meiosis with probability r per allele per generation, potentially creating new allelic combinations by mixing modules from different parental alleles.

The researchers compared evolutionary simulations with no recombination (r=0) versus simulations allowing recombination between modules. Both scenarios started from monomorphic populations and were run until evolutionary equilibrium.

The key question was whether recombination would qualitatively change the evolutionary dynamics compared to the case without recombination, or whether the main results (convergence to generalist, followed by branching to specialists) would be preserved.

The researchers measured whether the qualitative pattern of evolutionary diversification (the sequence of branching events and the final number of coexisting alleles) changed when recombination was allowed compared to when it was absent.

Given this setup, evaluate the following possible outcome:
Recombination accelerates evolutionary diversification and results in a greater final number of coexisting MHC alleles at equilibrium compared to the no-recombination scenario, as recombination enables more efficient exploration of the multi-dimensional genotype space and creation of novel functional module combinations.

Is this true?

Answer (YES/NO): NO